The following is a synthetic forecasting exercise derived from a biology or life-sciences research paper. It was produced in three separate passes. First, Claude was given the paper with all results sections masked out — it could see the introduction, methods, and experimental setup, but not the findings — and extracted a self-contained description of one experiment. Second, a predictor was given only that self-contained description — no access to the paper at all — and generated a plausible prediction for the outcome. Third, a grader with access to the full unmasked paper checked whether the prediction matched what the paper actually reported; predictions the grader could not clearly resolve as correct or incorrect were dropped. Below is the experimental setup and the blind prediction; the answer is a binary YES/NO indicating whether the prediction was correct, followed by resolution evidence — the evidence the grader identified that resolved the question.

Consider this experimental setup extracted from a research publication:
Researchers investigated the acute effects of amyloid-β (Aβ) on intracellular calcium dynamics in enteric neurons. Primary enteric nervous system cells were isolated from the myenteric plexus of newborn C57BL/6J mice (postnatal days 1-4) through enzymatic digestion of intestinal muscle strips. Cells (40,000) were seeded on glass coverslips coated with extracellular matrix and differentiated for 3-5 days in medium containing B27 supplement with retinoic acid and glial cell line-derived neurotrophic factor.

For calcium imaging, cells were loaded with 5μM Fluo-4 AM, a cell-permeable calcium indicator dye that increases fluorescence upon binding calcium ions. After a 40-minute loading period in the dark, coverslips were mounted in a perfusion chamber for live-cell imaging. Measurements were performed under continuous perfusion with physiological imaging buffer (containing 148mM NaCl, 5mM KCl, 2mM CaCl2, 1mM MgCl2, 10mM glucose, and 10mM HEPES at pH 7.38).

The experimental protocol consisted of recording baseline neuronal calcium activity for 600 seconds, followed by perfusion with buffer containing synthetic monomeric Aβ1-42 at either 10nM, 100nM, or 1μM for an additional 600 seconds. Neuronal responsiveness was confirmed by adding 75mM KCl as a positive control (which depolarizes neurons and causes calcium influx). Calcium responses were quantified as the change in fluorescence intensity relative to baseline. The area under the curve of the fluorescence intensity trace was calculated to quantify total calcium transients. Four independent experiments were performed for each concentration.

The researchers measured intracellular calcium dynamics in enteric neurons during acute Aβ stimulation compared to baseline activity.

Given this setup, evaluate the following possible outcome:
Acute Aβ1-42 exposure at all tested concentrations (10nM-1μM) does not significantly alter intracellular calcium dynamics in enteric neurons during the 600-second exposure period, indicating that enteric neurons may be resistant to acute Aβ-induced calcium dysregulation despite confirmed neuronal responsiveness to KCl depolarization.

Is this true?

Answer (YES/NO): NO